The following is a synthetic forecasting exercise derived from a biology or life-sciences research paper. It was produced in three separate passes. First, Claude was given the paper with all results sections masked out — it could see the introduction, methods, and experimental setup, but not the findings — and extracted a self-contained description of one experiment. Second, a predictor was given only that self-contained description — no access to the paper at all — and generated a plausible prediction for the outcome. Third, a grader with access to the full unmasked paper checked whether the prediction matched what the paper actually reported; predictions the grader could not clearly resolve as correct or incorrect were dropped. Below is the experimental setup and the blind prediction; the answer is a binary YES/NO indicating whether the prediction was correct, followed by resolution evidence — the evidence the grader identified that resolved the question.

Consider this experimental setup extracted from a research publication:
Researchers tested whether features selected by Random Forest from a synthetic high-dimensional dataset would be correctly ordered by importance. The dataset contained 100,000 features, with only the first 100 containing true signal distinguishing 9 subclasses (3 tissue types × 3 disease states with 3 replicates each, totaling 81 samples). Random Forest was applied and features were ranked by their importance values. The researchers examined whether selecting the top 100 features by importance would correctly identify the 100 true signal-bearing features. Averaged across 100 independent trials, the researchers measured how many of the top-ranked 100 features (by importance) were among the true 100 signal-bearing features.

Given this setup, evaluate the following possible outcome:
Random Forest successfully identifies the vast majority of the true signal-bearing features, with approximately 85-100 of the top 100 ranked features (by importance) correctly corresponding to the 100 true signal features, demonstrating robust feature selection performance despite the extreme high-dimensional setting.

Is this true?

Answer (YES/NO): NO